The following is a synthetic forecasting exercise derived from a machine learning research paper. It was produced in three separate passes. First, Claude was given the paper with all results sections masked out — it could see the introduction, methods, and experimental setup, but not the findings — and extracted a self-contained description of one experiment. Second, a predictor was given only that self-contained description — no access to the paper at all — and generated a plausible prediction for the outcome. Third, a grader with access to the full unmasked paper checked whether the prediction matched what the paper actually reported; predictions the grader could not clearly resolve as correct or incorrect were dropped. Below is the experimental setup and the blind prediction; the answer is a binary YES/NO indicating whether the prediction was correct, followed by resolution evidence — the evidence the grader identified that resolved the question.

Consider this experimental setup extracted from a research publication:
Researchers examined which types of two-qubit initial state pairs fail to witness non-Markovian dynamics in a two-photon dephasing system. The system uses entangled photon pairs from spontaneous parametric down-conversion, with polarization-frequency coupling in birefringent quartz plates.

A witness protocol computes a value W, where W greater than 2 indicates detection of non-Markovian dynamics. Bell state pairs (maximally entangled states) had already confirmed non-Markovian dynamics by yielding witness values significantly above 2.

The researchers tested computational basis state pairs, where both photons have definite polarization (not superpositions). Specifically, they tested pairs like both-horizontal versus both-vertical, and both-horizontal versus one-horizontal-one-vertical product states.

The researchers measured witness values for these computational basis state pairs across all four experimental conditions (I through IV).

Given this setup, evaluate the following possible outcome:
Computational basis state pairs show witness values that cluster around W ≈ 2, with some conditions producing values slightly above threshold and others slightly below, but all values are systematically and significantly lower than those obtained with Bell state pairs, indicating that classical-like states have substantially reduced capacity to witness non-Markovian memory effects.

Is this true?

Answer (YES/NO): NO